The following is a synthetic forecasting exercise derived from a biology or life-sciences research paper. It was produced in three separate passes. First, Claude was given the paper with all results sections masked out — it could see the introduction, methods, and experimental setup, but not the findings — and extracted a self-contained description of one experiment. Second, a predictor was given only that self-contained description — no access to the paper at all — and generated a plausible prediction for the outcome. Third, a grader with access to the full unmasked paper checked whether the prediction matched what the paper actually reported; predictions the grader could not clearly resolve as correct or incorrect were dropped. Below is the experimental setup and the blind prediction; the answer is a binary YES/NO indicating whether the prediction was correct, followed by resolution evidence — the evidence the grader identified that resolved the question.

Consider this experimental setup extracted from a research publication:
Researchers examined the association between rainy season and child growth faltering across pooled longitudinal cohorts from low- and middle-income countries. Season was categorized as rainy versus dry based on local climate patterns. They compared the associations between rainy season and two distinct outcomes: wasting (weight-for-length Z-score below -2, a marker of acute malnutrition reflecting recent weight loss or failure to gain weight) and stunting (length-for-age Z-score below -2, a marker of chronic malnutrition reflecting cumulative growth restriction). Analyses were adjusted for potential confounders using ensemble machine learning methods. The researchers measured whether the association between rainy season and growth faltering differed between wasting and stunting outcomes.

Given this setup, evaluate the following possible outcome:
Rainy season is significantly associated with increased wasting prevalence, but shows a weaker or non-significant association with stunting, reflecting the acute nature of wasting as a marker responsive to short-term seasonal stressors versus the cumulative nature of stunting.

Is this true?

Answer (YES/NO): YES